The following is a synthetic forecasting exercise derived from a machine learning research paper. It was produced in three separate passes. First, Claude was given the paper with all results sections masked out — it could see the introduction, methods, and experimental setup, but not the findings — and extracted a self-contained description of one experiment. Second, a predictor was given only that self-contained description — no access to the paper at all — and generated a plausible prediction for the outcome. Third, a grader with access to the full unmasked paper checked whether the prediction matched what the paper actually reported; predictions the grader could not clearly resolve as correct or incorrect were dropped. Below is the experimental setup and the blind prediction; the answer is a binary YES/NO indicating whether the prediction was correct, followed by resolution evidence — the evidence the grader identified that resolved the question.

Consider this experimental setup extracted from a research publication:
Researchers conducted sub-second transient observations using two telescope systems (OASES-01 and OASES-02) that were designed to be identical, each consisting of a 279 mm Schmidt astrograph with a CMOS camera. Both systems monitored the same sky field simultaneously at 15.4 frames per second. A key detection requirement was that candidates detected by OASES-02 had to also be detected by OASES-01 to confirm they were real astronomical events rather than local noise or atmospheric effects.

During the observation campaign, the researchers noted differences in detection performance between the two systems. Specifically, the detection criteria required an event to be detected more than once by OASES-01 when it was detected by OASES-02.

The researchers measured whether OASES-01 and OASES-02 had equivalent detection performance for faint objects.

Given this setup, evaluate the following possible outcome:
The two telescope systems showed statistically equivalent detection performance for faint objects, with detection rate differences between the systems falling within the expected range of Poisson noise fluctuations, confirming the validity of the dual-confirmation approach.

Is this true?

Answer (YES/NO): NO